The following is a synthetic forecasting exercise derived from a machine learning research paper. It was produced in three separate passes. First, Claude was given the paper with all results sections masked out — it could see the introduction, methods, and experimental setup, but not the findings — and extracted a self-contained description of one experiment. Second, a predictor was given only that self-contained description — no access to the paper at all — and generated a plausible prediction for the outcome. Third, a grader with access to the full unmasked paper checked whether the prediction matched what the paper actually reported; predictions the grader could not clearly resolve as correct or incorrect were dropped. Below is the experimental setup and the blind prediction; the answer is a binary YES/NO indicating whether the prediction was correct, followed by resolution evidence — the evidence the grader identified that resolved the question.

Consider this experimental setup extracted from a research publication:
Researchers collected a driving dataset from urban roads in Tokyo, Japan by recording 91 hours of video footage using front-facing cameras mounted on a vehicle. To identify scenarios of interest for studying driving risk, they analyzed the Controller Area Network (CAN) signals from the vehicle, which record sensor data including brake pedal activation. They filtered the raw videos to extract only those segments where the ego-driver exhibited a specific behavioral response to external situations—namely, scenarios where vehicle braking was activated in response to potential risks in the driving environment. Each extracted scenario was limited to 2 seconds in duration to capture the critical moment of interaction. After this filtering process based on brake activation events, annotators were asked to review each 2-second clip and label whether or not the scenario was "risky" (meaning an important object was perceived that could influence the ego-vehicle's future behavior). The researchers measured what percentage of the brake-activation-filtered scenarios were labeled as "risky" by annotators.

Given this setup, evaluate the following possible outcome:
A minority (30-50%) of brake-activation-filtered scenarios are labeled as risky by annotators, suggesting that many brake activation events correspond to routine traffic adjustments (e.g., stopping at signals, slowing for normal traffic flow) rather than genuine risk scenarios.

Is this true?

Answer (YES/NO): NO